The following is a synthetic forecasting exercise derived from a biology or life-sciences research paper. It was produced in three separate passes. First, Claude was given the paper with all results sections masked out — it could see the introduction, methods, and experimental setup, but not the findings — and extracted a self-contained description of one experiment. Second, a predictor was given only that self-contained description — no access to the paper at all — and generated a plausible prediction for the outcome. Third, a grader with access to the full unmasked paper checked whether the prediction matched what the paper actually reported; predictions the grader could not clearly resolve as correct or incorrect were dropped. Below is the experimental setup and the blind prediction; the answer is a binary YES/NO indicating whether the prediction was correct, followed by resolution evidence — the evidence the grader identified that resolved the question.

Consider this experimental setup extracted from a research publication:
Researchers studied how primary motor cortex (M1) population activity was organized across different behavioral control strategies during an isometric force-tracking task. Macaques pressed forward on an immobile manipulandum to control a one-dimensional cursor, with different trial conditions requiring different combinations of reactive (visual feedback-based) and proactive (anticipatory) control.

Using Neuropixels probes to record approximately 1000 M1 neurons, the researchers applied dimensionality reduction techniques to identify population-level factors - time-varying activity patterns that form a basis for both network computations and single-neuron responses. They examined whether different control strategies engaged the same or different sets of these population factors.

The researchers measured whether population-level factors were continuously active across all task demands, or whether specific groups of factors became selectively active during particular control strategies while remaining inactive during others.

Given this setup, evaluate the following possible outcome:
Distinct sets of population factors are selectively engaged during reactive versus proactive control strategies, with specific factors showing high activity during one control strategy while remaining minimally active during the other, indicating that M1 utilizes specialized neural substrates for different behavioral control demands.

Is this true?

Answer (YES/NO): YES